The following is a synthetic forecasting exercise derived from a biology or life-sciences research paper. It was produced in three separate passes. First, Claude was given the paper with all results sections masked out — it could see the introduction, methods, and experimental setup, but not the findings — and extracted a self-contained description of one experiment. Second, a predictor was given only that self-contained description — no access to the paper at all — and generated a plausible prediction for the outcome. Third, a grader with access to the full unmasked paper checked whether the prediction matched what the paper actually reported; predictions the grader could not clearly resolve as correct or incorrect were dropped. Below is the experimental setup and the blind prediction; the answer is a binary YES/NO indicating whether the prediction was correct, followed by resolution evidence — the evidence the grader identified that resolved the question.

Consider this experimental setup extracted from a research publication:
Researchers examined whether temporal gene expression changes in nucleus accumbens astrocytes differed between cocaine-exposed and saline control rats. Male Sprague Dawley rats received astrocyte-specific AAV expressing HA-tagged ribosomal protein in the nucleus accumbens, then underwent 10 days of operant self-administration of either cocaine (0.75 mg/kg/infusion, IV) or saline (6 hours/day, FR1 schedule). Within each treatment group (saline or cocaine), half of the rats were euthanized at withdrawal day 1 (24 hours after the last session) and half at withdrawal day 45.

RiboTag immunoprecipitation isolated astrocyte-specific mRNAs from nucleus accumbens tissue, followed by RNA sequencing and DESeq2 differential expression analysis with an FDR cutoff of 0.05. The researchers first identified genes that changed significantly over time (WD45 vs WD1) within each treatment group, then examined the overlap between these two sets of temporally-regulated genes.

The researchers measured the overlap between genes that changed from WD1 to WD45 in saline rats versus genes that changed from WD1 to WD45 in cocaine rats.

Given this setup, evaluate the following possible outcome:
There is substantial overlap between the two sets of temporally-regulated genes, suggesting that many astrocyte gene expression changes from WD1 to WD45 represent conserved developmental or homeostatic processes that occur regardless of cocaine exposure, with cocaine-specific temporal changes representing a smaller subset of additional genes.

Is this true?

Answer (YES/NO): YES